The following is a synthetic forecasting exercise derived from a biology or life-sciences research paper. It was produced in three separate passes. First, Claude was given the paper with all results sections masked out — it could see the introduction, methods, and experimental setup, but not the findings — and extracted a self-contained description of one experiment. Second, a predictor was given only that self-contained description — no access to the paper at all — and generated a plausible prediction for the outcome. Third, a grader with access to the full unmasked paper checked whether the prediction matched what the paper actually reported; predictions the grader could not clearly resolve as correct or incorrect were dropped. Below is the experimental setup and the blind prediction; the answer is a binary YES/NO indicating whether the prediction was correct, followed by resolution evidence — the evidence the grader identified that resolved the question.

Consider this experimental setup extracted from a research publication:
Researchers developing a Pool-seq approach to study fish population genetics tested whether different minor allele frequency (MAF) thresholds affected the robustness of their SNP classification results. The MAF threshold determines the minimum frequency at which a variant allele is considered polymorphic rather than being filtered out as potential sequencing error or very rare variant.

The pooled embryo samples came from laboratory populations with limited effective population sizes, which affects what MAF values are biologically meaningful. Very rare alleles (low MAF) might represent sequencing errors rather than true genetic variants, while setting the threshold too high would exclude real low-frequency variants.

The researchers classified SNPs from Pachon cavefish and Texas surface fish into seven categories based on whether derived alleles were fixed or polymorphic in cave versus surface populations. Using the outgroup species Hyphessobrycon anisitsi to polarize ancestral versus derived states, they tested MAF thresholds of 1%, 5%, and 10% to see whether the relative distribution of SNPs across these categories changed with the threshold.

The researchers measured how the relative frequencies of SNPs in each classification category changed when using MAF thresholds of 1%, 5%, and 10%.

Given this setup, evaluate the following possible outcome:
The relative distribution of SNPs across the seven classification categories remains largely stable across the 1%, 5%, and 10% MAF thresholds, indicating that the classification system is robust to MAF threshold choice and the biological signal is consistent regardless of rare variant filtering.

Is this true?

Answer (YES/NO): YES